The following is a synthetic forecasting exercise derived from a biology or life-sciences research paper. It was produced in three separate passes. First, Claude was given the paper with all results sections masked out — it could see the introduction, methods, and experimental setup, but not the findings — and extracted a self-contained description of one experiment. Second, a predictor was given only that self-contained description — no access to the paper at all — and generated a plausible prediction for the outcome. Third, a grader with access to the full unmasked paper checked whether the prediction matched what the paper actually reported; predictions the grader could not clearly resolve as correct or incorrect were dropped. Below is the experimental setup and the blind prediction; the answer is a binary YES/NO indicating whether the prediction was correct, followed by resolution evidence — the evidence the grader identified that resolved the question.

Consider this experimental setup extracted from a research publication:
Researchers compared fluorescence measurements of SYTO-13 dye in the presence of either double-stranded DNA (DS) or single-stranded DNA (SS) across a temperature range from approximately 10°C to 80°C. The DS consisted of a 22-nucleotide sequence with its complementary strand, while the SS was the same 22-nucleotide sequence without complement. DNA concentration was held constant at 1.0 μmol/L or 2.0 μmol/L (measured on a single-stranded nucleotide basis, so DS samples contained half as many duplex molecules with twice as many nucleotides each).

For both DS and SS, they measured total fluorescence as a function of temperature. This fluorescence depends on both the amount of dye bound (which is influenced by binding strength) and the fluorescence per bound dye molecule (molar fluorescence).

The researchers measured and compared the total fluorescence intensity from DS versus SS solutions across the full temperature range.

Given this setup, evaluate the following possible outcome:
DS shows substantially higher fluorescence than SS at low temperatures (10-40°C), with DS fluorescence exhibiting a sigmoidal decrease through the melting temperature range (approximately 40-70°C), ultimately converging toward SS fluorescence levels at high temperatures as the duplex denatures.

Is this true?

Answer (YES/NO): NO